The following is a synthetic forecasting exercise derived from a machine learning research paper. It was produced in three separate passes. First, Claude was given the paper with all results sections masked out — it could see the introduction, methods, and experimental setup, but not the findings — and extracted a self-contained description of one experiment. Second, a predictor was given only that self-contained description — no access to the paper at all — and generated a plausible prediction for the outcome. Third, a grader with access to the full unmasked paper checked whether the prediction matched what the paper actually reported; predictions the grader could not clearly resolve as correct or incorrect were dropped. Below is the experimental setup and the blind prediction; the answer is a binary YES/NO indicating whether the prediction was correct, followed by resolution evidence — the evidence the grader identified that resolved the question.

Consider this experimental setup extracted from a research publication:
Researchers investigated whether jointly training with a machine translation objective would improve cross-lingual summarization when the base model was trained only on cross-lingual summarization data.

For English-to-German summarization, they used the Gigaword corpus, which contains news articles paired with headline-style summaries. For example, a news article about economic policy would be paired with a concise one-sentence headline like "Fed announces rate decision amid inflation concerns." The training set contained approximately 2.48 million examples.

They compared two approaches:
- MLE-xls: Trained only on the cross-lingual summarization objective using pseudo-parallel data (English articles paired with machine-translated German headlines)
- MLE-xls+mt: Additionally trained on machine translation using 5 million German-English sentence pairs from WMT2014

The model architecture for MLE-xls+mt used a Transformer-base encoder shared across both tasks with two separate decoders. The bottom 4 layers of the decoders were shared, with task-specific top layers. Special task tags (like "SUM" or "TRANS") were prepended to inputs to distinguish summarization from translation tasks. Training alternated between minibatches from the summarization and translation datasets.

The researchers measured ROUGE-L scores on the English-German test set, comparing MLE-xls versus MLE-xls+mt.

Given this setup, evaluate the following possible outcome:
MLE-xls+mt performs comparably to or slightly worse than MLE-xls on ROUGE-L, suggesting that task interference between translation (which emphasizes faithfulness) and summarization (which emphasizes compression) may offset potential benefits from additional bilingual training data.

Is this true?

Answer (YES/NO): NO